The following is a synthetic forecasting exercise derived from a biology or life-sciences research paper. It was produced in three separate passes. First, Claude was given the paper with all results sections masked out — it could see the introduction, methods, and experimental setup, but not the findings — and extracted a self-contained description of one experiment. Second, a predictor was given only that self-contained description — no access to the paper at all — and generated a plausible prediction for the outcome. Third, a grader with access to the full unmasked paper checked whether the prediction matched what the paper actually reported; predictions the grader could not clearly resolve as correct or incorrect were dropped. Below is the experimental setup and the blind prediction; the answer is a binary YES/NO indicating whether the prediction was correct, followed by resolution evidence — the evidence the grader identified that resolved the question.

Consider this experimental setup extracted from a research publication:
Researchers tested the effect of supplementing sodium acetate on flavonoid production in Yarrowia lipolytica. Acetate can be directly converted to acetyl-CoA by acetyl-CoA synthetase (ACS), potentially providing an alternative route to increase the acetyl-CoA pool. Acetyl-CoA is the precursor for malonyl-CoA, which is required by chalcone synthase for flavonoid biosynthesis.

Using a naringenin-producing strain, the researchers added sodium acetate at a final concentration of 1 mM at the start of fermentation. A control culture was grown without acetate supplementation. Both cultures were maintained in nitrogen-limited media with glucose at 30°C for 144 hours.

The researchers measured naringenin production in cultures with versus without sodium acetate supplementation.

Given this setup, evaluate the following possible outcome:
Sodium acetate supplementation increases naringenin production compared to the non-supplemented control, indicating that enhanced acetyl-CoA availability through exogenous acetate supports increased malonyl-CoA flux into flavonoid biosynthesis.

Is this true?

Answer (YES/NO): NO